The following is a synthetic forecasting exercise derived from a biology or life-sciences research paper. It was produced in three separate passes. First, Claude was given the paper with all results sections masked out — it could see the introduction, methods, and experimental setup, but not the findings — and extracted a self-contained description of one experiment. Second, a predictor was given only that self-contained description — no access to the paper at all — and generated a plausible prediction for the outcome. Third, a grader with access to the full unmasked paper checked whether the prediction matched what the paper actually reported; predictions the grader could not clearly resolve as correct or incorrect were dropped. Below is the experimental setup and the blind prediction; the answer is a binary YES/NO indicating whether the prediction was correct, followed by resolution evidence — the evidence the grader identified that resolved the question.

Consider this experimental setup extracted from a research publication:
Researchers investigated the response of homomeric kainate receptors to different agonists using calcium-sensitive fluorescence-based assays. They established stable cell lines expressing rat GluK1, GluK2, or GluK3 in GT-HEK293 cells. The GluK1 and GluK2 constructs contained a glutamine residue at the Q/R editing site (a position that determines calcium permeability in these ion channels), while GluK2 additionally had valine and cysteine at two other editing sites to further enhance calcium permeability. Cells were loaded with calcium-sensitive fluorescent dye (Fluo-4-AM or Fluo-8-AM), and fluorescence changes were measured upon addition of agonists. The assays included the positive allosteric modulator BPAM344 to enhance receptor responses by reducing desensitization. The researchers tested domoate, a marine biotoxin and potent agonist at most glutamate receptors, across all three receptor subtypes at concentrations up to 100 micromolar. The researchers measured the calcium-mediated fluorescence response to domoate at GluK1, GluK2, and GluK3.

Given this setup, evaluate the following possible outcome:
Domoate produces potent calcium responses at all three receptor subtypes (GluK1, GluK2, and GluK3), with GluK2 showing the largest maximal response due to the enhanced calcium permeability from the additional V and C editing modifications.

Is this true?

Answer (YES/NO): NO